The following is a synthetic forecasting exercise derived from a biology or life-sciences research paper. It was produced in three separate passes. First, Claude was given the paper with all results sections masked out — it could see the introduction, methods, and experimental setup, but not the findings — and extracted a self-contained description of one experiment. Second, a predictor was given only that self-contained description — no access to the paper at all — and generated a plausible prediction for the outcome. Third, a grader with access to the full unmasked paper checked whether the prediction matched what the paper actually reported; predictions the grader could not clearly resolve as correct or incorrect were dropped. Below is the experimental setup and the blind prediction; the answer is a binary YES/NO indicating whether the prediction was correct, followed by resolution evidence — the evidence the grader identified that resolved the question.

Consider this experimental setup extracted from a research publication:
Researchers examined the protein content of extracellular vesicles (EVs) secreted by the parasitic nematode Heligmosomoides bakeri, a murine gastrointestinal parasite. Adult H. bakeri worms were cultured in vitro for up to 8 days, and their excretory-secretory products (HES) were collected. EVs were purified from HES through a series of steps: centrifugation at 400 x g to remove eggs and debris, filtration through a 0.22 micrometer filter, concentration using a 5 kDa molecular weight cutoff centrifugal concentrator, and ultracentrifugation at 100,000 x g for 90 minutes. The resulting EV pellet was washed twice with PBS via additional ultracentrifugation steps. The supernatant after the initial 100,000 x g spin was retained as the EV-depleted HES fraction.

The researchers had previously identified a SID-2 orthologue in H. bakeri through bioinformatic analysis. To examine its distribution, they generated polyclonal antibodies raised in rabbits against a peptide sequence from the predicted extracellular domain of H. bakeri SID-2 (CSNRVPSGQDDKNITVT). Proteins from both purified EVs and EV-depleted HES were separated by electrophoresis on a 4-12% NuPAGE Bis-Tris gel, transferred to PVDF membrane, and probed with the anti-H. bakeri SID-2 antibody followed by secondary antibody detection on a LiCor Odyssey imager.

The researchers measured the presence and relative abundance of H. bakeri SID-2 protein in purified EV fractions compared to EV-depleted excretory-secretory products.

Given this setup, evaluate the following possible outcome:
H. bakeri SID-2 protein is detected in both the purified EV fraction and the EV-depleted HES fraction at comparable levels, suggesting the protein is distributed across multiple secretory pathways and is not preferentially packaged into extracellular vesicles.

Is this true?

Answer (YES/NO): NO